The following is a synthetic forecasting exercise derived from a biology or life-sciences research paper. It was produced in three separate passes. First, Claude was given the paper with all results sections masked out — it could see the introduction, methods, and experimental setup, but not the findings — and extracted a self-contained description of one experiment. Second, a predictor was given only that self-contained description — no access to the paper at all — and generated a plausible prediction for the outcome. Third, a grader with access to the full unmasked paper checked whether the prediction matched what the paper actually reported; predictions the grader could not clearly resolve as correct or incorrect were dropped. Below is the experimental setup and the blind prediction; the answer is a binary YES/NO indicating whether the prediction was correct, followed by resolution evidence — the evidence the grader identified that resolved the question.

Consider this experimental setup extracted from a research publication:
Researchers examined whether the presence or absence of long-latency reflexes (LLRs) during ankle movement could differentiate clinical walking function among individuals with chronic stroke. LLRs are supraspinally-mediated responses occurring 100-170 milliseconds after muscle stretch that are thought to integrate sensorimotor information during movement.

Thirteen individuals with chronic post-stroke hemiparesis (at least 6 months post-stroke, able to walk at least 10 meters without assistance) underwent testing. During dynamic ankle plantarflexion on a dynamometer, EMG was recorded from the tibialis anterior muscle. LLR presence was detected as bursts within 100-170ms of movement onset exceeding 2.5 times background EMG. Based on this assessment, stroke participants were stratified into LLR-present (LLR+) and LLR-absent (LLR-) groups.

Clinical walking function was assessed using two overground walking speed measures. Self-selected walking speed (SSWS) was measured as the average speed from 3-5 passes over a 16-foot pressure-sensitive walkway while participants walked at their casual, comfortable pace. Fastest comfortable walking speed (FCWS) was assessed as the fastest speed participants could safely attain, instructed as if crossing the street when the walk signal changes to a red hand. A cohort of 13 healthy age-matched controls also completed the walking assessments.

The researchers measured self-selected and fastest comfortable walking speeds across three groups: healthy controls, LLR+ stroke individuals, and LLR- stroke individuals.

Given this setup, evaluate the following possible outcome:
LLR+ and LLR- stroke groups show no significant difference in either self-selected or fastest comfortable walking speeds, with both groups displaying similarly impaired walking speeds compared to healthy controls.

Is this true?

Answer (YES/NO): NO